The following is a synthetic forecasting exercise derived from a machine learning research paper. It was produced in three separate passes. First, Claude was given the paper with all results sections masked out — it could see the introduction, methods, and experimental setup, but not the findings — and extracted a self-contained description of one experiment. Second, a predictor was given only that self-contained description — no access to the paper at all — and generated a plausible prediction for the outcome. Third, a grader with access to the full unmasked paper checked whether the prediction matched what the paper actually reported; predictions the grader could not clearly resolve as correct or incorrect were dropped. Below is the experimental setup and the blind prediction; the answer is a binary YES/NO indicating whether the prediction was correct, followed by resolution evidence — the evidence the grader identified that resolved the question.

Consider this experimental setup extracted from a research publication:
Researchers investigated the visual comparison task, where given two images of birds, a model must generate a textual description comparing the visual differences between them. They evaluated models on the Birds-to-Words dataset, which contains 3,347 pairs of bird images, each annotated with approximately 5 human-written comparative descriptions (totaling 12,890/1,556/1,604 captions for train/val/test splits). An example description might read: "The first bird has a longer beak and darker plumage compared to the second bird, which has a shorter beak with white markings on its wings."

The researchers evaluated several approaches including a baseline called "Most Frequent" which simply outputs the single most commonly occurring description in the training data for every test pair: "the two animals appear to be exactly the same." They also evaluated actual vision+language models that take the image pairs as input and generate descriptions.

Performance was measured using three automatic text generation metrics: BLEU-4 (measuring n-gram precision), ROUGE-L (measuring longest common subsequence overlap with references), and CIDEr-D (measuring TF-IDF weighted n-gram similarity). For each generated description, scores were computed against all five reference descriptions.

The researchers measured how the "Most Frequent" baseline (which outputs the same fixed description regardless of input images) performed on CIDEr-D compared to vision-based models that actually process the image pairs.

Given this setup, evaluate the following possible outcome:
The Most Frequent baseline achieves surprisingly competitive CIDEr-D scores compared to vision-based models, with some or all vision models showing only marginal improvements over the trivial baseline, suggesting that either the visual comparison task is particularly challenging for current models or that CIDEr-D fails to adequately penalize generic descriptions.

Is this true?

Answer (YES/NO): NO